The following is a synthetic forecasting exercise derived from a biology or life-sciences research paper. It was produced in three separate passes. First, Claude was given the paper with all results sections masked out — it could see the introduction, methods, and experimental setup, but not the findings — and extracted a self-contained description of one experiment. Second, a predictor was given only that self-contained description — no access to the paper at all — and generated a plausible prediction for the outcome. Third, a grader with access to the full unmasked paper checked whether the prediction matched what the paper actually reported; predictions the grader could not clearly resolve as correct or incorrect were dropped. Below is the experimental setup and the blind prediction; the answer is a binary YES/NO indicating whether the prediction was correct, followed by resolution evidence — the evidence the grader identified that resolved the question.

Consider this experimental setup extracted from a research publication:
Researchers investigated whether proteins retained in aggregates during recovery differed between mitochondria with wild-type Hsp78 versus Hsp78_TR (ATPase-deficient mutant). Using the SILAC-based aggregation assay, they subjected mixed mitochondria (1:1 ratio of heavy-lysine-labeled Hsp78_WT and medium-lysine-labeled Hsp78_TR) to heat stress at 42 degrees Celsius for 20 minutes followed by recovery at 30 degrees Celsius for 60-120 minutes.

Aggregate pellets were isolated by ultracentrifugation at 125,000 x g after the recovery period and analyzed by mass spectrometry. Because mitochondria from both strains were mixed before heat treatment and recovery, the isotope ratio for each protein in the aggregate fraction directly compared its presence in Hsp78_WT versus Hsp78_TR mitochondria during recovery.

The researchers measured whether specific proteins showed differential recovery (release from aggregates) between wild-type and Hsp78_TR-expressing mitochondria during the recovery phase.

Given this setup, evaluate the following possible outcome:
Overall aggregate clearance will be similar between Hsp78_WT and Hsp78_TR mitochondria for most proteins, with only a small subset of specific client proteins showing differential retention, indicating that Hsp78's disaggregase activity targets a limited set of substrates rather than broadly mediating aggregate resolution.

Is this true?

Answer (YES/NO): YES